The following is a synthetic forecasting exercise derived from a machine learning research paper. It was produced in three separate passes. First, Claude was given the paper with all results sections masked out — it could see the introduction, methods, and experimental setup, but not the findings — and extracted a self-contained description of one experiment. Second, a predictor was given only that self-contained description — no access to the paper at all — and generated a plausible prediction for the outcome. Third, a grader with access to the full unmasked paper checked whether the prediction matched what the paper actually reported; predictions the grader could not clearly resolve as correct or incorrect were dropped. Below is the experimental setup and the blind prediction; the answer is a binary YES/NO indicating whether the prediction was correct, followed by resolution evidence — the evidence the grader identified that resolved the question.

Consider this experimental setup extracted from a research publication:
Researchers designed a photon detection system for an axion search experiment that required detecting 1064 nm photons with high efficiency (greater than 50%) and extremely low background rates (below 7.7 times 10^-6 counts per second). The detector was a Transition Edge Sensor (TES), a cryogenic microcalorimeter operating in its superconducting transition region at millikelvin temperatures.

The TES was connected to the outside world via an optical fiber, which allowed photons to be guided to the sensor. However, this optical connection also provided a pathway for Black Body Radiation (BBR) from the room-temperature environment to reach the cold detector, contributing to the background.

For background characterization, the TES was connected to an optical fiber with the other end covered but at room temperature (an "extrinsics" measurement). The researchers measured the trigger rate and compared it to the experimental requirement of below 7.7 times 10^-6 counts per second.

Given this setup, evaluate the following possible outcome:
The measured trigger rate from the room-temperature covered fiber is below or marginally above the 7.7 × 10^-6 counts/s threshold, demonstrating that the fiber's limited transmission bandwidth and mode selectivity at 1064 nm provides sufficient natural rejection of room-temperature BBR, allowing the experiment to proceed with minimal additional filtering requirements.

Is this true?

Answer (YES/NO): NO